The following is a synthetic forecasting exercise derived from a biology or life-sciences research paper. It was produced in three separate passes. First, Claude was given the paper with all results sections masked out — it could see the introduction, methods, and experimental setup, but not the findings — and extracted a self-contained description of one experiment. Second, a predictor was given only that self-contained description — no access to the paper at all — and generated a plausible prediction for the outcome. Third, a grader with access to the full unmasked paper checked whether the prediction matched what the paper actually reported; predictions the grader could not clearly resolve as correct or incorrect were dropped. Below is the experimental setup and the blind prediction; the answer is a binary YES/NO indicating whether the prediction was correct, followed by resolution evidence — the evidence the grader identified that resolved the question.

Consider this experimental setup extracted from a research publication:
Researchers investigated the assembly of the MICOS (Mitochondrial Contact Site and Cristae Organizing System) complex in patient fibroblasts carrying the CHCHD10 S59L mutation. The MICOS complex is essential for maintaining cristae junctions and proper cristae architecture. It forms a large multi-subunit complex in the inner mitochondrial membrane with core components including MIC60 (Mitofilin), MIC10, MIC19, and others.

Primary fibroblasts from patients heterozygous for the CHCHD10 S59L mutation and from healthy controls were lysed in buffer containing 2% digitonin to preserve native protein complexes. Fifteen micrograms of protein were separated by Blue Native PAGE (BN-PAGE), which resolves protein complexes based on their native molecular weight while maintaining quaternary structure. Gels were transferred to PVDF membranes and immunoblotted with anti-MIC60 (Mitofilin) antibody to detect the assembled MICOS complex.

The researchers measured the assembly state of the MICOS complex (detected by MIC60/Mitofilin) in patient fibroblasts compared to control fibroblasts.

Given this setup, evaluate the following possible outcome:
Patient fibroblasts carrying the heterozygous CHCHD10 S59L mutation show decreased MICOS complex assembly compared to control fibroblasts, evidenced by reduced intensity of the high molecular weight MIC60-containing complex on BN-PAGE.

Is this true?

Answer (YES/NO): YES